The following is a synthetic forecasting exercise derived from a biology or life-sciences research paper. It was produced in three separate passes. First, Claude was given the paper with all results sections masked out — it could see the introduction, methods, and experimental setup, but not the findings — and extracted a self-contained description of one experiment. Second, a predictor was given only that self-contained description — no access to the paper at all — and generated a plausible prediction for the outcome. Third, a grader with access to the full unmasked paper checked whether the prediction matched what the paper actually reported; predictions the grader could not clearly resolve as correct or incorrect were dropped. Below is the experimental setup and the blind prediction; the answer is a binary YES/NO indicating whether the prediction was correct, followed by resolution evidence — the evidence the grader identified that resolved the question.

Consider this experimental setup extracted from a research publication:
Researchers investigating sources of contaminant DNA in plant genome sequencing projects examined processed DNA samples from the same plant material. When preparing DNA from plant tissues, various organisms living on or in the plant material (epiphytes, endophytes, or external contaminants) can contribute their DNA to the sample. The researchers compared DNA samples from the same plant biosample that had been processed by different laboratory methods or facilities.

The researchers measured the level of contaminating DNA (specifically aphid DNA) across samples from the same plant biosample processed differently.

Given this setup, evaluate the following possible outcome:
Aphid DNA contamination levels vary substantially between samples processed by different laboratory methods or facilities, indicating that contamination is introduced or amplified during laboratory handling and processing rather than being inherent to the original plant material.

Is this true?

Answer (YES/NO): YES